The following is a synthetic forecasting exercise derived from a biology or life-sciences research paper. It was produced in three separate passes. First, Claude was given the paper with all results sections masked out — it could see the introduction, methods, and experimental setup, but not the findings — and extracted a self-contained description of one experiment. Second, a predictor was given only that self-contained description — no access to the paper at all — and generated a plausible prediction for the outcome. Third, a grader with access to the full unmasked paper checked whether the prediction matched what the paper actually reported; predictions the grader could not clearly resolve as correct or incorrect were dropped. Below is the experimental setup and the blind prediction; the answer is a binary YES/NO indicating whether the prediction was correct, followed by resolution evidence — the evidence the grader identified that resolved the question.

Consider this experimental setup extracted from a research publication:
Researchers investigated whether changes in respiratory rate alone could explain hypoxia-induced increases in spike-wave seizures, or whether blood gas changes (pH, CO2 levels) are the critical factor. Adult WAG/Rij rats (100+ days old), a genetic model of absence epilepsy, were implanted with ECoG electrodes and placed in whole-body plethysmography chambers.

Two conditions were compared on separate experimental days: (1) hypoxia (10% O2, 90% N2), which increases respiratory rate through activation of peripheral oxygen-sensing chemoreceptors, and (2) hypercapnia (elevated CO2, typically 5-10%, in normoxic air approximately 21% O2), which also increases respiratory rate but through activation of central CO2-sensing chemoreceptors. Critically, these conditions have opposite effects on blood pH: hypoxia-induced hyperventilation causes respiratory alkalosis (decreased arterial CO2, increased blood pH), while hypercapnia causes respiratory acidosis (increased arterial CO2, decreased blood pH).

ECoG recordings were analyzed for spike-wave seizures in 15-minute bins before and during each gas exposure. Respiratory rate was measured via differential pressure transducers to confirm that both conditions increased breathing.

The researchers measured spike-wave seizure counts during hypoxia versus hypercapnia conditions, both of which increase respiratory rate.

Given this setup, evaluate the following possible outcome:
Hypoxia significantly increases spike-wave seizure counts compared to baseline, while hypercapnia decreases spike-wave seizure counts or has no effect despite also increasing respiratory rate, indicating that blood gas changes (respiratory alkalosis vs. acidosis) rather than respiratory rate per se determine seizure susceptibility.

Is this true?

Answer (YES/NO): YES